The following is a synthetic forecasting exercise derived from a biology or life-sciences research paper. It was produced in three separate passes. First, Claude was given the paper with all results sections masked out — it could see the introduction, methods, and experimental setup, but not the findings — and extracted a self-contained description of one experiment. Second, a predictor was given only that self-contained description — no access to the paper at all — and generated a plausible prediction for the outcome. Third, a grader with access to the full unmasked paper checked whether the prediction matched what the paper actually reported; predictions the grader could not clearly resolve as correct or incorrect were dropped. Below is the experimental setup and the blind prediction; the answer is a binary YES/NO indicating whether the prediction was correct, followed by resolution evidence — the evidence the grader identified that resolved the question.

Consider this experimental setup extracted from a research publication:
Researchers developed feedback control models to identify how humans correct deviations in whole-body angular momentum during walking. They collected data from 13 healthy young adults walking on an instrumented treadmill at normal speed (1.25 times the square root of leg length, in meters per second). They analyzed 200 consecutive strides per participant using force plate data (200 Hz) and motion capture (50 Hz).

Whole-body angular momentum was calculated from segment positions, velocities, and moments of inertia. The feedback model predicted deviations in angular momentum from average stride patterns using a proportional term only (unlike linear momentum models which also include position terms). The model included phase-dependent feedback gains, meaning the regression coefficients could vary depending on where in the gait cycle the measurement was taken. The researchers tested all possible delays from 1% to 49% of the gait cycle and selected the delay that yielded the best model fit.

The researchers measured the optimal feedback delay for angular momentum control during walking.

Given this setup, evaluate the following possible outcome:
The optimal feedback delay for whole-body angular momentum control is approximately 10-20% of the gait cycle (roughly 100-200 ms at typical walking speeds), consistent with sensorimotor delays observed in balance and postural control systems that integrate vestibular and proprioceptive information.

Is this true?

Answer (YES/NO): NO